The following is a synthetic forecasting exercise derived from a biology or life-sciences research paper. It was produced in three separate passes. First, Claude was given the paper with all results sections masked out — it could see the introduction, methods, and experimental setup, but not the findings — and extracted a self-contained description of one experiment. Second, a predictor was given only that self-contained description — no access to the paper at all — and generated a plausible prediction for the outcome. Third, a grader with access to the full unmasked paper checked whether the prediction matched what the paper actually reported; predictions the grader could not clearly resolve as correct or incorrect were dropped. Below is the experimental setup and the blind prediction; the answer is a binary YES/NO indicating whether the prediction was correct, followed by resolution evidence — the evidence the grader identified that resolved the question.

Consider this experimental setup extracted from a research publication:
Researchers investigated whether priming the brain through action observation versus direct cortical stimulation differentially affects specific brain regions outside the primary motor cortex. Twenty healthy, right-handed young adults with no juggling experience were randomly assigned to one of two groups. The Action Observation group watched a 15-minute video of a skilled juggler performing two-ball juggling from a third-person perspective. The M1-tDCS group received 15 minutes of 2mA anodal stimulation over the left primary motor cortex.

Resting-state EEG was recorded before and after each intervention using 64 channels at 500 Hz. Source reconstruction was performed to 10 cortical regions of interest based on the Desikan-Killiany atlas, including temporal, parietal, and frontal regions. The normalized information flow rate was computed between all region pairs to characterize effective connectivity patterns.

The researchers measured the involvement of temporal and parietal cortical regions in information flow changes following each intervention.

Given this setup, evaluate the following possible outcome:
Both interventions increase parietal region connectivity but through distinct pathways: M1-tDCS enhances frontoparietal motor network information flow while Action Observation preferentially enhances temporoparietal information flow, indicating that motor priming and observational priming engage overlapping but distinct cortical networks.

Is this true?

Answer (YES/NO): NO